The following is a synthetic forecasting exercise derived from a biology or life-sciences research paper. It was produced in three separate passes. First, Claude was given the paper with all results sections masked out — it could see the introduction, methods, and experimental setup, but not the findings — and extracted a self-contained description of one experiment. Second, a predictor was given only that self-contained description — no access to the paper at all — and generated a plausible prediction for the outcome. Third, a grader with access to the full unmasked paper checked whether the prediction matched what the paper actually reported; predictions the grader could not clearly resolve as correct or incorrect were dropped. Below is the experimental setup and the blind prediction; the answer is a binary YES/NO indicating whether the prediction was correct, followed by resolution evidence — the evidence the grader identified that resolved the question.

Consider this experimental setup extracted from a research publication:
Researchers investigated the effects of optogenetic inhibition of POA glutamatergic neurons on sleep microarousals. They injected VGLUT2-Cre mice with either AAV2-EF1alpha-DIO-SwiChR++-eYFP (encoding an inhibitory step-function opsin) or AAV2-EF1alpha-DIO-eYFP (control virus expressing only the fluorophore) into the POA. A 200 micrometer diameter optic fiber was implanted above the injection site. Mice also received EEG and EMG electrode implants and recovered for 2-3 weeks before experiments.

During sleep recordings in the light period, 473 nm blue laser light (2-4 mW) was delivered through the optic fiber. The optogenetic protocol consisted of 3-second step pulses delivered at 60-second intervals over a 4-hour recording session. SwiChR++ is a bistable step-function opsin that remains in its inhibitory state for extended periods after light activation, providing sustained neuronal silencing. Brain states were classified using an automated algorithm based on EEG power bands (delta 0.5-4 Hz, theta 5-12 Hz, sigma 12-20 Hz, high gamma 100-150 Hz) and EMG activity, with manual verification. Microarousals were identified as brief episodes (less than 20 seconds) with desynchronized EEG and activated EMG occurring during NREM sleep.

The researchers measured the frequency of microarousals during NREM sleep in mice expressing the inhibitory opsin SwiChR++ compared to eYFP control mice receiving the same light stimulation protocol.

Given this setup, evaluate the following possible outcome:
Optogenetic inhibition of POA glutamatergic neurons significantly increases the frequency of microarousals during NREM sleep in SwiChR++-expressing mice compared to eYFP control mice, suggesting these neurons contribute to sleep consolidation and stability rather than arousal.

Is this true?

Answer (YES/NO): NO